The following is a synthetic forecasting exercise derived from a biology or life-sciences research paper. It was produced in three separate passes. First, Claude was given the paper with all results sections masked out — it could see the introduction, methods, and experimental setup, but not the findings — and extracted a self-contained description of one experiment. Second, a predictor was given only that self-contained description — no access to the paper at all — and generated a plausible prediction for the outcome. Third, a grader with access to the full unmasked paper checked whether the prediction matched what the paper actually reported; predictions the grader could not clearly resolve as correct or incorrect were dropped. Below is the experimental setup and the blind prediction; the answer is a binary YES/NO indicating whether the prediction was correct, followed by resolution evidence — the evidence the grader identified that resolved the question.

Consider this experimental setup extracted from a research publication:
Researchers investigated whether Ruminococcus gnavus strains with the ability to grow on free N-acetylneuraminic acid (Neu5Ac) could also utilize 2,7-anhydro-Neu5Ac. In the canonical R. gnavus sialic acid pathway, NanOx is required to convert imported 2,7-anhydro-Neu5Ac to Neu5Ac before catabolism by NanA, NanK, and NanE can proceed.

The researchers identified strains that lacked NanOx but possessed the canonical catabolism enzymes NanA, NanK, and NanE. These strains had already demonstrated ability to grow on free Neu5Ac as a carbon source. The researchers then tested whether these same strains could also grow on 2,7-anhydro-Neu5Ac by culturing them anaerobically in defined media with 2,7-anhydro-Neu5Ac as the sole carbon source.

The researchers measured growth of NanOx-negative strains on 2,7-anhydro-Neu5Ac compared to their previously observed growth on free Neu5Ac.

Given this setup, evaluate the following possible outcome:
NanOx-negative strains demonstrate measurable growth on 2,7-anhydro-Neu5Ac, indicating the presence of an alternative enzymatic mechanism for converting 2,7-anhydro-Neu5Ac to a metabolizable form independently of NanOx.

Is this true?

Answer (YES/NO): NO